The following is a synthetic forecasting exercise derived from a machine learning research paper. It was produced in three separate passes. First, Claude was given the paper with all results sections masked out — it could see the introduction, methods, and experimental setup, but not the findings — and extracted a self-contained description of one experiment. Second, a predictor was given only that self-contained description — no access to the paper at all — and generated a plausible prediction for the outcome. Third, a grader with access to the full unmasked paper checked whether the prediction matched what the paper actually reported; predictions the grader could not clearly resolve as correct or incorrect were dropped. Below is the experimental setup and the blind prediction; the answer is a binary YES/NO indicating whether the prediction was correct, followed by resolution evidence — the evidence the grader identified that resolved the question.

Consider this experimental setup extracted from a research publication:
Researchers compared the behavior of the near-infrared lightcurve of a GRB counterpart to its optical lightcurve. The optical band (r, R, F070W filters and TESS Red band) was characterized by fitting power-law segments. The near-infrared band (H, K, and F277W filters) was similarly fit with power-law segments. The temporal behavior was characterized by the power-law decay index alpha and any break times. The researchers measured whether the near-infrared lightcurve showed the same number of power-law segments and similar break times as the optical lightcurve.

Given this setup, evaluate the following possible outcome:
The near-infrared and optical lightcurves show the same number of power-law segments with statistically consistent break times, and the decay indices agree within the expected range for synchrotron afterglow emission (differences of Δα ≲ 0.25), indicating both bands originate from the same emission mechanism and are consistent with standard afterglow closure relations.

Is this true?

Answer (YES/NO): NO